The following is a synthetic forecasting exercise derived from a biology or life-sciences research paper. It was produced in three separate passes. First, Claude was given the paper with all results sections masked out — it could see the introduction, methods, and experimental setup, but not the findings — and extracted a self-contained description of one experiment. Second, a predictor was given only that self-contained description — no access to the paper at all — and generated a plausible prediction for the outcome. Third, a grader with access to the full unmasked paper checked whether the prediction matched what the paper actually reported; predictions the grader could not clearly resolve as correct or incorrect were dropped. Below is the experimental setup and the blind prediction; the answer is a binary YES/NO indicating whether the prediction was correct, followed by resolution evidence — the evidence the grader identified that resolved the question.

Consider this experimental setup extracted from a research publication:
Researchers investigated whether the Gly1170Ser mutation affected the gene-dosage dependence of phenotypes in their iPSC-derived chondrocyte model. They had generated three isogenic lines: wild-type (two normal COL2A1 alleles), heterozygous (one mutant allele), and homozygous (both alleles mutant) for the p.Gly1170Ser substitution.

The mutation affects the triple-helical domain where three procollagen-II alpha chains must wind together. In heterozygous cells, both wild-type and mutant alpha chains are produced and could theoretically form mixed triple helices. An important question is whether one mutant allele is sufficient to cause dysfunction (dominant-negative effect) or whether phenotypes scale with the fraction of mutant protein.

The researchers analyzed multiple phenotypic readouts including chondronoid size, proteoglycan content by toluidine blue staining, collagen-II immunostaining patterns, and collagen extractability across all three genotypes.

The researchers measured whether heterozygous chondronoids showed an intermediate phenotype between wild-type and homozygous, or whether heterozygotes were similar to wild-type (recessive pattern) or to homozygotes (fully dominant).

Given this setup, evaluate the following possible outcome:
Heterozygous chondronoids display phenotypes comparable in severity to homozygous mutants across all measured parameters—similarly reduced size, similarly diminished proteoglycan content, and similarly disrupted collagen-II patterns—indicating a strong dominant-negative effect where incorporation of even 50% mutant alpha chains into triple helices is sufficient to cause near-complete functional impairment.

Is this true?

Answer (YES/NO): NO